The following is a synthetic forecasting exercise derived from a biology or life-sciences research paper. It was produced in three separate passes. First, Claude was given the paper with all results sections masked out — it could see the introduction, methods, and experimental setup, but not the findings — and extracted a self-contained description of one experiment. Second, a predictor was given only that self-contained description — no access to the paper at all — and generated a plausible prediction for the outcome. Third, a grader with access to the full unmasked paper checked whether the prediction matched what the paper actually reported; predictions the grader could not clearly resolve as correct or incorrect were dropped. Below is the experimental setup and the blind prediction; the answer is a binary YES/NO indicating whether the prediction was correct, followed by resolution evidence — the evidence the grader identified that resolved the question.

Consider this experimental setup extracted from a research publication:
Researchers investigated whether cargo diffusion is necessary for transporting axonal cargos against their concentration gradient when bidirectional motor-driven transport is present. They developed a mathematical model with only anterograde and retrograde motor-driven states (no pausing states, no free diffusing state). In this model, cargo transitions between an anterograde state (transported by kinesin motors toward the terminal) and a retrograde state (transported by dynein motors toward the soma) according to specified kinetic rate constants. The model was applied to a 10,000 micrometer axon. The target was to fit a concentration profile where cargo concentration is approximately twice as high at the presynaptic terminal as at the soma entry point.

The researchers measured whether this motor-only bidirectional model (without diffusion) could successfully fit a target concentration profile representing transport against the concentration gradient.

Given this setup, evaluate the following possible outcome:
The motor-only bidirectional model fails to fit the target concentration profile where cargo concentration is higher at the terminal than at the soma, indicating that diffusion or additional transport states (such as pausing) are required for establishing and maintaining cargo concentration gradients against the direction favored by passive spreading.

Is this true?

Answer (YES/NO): NO